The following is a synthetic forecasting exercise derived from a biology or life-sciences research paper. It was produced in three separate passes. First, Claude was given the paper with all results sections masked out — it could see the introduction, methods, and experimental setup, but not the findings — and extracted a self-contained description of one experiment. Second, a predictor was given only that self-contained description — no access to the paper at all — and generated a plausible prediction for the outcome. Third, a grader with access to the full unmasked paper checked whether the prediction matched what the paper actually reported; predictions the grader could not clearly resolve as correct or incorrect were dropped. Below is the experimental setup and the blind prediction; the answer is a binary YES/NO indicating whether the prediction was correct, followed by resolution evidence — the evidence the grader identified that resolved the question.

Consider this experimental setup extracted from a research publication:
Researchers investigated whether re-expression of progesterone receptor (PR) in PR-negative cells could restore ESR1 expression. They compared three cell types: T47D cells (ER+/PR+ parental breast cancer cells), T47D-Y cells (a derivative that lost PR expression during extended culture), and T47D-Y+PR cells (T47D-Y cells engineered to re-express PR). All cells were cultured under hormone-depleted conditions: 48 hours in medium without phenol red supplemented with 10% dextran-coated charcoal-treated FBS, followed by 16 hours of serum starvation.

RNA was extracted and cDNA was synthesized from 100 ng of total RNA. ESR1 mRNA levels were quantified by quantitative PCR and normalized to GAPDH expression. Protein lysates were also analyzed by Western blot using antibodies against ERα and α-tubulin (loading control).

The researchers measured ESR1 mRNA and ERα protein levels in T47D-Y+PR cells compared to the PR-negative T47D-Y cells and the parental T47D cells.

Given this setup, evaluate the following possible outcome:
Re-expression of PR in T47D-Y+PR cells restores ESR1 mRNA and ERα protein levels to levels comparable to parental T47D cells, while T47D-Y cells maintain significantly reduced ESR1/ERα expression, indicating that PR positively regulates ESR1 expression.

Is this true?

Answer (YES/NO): NO